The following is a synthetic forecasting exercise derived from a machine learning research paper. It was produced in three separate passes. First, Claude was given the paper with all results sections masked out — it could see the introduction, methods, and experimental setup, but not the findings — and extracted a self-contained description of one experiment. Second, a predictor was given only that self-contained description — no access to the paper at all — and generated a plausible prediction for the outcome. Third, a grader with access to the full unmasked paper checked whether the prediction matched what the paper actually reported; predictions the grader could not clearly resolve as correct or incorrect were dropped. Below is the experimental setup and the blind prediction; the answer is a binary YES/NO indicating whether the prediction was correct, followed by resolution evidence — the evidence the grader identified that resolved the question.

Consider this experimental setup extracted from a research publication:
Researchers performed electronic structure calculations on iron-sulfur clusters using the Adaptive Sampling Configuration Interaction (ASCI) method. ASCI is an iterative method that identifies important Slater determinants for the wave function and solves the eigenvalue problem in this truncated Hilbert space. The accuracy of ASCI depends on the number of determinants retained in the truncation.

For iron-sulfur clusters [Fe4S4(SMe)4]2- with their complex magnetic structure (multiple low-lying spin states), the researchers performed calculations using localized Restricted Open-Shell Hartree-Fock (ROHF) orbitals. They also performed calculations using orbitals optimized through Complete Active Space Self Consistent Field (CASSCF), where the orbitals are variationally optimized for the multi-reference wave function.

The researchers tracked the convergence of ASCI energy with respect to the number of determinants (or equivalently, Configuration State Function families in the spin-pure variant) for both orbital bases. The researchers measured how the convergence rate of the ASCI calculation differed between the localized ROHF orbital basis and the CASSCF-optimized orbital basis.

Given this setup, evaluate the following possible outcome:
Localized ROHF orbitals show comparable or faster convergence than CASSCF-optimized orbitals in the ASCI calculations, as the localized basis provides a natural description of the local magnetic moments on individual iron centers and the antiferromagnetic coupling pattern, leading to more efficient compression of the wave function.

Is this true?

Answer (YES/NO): NO